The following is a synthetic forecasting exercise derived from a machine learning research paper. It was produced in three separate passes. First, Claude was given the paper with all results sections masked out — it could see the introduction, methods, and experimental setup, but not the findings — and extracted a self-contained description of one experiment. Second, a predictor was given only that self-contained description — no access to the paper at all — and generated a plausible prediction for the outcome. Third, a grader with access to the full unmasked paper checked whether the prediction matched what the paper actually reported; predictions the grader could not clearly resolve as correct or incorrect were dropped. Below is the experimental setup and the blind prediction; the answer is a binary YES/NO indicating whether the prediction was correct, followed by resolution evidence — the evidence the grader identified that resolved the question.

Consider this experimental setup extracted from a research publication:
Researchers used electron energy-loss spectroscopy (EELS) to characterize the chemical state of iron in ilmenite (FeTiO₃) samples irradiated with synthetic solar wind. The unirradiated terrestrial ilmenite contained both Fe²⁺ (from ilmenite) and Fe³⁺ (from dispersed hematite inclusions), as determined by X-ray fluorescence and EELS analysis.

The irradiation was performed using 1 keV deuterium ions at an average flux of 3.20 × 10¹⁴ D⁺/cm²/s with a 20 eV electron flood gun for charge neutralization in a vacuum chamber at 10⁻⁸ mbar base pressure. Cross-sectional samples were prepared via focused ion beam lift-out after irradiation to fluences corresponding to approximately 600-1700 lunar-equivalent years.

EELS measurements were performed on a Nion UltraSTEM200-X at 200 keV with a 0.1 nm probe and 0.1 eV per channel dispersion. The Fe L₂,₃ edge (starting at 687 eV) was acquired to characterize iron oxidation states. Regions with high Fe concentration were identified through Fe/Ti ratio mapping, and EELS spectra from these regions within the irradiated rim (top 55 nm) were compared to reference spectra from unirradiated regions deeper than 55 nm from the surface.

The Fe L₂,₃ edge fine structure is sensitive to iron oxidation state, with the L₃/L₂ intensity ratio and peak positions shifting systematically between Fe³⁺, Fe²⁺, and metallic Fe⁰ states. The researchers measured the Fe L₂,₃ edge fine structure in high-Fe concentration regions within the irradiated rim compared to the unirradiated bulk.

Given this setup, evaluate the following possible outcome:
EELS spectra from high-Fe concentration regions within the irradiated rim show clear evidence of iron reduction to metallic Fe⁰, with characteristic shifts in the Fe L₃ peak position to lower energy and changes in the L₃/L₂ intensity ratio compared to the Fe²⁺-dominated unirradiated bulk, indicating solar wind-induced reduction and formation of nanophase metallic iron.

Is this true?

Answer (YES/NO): NO